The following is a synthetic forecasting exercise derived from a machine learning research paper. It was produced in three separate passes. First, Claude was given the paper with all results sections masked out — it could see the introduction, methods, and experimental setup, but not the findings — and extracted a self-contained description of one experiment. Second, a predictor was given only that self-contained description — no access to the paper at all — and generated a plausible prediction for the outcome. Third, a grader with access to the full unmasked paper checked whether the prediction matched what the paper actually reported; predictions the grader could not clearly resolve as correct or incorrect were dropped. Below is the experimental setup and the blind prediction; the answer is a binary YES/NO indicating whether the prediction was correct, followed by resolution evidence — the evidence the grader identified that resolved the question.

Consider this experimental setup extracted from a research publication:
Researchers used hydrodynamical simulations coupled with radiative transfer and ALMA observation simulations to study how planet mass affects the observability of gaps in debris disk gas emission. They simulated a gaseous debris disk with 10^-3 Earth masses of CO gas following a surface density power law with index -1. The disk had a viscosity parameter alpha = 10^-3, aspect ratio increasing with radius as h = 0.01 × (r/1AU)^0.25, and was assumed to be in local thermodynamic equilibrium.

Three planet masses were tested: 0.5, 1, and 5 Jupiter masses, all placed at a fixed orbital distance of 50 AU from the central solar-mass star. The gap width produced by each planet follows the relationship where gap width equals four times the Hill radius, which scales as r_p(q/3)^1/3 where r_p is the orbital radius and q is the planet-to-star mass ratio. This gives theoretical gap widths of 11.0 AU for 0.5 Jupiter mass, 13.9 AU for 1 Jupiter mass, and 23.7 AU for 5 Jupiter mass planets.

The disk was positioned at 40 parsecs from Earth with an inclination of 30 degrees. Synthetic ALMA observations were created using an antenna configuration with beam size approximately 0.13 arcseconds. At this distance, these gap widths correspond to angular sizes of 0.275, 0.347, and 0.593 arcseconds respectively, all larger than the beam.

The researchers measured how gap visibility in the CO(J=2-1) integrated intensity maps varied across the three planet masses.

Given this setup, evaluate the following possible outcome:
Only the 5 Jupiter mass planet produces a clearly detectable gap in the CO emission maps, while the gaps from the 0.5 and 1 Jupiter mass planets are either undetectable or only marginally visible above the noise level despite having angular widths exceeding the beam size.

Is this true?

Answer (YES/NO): NO